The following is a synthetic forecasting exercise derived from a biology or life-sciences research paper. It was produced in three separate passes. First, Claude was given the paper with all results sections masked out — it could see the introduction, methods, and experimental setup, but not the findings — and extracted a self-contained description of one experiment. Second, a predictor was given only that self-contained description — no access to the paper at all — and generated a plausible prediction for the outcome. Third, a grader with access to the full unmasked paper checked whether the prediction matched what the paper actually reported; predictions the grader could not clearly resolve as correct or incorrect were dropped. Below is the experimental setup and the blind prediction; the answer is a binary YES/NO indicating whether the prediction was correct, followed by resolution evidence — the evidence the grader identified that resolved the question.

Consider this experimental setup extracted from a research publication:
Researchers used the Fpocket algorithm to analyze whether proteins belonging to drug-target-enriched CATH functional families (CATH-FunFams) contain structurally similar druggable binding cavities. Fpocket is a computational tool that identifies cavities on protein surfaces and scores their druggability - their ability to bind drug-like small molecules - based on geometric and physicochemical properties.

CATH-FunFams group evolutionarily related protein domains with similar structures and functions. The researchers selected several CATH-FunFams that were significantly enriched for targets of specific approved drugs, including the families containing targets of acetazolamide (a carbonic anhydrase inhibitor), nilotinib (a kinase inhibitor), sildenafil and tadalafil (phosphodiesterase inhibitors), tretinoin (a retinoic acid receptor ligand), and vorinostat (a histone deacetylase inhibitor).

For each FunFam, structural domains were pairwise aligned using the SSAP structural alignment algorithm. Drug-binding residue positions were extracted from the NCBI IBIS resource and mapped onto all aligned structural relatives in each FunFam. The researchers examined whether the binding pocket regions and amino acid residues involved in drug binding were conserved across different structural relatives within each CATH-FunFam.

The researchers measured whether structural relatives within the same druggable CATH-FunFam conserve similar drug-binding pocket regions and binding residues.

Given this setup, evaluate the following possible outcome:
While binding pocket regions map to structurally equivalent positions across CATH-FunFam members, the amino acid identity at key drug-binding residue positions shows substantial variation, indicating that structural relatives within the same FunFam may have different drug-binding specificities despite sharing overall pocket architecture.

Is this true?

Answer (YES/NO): NO